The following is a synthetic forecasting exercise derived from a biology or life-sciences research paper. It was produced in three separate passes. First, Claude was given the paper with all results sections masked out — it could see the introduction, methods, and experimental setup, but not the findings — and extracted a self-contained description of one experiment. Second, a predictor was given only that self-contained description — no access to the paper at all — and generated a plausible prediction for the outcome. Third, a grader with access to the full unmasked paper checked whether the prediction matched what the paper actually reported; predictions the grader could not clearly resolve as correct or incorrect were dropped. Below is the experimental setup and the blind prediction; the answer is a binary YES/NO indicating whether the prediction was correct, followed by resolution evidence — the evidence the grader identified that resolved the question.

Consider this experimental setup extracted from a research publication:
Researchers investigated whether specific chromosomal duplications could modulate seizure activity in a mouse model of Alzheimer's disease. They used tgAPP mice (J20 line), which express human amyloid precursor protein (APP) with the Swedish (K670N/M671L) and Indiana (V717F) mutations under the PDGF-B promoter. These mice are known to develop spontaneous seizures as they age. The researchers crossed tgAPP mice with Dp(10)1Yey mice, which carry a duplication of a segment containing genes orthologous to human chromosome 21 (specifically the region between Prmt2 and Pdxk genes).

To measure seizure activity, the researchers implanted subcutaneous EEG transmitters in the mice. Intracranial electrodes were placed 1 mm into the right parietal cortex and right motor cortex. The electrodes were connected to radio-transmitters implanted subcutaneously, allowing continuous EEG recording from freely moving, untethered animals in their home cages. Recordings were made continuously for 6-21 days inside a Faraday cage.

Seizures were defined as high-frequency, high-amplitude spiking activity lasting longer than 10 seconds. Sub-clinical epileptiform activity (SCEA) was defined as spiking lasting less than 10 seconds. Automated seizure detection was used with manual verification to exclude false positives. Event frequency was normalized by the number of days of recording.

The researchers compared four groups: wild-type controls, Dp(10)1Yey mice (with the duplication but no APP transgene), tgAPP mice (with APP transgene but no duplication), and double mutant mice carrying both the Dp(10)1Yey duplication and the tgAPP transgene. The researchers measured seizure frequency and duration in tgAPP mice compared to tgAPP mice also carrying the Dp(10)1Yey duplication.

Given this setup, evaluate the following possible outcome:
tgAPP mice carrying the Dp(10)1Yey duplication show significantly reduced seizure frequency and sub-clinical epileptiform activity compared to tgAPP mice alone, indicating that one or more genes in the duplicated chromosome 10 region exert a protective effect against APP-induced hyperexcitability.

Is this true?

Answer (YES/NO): NO